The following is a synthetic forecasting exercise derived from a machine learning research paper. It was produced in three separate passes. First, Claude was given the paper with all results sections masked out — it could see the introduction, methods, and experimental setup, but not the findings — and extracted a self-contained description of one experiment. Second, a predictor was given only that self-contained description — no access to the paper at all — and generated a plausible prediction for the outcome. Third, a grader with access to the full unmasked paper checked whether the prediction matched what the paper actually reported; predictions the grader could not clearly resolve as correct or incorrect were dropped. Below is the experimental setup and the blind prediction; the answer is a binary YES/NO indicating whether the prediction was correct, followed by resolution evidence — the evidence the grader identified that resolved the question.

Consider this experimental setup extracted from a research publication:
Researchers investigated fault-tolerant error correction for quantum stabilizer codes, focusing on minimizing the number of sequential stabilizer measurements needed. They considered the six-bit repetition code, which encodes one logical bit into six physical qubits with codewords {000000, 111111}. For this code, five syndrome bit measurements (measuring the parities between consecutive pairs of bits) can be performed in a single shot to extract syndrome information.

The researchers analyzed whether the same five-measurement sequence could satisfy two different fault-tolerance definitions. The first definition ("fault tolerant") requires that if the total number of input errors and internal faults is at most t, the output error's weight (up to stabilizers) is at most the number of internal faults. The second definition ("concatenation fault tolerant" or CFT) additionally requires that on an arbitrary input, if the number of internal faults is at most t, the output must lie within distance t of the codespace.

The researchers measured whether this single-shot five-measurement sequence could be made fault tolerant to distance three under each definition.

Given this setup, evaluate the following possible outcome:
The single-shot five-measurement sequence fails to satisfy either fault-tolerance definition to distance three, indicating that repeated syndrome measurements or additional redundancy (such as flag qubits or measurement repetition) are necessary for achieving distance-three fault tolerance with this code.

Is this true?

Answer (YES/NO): NO